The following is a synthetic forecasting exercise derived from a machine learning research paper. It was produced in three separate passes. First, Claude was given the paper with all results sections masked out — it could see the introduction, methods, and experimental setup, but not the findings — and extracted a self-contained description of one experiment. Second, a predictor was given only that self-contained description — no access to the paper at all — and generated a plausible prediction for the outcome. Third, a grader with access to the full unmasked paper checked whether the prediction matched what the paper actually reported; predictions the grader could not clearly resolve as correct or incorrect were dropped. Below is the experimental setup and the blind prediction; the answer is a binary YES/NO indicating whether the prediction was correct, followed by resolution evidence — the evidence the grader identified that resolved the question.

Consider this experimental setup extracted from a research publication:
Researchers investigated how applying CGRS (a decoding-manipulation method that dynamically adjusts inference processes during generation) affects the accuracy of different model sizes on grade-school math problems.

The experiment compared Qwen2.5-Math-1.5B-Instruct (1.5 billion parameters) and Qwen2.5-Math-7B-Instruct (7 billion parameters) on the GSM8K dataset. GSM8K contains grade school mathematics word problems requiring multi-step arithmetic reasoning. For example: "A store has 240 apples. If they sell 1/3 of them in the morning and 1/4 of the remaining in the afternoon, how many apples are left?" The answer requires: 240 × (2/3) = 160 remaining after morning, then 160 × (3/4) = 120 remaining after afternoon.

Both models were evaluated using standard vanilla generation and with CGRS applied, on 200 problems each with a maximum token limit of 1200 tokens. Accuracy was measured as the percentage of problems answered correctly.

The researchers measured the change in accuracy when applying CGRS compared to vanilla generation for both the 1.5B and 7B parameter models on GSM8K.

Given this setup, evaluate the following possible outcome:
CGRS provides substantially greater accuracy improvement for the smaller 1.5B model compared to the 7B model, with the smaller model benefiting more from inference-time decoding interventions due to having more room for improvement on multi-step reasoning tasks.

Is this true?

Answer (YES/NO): NO